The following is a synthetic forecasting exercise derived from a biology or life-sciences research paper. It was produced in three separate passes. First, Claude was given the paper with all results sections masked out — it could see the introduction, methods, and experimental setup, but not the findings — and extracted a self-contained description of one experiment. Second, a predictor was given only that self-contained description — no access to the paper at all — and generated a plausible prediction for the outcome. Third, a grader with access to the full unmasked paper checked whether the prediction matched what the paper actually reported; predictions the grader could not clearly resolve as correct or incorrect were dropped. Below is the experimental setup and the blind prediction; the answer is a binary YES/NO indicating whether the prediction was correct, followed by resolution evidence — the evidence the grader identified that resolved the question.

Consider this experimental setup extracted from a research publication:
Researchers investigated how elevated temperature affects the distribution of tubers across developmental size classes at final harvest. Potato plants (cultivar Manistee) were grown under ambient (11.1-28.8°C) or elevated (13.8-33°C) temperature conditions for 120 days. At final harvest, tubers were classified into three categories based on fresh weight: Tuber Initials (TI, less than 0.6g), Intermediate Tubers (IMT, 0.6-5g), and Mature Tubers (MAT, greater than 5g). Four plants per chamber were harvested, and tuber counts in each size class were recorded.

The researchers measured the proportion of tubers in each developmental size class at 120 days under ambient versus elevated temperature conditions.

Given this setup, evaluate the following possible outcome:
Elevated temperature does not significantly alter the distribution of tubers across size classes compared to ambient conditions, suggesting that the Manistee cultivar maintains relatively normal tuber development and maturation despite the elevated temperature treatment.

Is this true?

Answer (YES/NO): NO